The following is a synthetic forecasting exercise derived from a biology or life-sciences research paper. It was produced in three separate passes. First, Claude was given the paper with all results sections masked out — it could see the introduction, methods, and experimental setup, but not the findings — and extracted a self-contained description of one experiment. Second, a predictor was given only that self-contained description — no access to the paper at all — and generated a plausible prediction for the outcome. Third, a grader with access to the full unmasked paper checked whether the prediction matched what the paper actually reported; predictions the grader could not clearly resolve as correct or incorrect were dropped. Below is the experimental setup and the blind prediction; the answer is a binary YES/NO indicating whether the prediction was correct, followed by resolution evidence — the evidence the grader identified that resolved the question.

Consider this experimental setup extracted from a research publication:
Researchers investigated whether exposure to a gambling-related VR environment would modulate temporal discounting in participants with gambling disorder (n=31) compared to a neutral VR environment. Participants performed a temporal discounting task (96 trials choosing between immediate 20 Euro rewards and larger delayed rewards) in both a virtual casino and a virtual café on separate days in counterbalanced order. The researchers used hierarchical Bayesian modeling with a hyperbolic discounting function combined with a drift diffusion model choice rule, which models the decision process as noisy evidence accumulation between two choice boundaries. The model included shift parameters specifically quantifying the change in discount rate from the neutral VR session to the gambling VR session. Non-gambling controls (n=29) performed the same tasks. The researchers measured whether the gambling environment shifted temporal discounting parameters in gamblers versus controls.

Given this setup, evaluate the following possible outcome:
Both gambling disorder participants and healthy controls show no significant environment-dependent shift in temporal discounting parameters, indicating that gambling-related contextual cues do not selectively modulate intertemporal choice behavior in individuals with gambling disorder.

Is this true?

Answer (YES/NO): NO